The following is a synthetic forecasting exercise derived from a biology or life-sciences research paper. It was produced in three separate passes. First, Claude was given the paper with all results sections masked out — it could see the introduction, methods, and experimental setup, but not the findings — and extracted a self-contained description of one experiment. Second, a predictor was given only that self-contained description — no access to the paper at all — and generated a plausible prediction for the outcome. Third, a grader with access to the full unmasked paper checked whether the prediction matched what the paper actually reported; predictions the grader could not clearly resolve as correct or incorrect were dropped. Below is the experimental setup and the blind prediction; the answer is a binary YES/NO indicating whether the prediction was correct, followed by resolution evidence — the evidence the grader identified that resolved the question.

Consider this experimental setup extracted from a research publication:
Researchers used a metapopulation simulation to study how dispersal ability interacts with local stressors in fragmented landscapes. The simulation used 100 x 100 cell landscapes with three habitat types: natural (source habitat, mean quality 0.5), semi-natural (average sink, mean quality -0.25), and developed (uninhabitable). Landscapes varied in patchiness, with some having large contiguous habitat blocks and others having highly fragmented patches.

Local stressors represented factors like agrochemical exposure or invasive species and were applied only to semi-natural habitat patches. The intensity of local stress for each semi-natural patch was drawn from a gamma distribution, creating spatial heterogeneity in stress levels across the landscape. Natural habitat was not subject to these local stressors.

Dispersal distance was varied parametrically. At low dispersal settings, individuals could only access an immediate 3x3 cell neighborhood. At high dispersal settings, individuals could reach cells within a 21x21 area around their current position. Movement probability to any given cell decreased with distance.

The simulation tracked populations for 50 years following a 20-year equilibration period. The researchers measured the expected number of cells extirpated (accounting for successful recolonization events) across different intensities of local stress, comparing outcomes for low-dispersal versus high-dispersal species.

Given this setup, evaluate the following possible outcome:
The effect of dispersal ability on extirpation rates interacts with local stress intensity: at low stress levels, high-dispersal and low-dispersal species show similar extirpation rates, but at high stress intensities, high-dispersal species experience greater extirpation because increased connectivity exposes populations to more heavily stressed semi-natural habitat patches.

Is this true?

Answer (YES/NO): NO